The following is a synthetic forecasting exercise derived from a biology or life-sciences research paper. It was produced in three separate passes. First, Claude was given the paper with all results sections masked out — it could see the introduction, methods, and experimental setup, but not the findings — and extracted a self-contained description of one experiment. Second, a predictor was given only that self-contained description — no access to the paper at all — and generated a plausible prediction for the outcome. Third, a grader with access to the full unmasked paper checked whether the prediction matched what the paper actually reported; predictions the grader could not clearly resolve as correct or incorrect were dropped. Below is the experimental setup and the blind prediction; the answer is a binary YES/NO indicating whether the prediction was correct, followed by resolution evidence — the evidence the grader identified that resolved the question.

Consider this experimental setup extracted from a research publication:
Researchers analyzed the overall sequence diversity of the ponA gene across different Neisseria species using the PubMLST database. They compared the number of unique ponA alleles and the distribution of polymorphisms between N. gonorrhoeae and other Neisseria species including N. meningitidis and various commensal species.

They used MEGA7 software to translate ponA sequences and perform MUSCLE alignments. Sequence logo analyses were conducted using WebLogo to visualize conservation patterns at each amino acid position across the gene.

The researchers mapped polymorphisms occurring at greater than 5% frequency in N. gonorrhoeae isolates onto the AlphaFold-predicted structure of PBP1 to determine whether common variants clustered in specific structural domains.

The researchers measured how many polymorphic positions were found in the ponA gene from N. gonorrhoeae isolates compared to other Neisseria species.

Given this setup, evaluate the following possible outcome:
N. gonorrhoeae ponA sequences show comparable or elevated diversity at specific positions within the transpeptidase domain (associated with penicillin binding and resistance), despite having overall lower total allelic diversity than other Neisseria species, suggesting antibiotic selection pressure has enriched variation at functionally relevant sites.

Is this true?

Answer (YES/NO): NO